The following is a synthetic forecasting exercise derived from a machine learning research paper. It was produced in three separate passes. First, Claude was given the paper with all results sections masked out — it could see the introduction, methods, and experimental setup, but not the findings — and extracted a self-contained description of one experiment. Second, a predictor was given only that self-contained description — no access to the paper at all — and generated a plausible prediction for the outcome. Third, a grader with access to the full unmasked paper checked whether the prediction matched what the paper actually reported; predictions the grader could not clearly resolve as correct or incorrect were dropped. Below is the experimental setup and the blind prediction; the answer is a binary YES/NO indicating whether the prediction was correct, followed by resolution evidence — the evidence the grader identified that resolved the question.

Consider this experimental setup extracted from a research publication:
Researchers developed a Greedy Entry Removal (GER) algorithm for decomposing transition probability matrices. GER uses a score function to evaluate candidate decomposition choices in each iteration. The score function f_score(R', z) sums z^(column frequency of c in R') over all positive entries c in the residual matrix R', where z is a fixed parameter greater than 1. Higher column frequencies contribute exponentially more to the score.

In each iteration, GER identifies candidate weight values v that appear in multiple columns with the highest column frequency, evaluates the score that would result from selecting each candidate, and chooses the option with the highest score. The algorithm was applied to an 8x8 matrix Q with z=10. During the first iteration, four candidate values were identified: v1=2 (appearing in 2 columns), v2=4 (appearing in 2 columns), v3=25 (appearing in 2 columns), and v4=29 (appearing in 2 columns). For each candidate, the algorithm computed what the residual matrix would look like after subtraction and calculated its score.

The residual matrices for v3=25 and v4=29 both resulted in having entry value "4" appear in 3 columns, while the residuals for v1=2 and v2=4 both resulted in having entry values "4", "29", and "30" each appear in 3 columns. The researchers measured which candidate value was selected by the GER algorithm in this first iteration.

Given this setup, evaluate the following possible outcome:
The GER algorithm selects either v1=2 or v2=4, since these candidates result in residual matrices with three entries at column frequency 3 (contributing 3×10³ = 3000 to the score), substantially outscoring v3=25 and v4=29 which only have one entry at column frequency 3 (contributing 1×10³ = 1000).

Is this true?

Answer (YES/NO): YES